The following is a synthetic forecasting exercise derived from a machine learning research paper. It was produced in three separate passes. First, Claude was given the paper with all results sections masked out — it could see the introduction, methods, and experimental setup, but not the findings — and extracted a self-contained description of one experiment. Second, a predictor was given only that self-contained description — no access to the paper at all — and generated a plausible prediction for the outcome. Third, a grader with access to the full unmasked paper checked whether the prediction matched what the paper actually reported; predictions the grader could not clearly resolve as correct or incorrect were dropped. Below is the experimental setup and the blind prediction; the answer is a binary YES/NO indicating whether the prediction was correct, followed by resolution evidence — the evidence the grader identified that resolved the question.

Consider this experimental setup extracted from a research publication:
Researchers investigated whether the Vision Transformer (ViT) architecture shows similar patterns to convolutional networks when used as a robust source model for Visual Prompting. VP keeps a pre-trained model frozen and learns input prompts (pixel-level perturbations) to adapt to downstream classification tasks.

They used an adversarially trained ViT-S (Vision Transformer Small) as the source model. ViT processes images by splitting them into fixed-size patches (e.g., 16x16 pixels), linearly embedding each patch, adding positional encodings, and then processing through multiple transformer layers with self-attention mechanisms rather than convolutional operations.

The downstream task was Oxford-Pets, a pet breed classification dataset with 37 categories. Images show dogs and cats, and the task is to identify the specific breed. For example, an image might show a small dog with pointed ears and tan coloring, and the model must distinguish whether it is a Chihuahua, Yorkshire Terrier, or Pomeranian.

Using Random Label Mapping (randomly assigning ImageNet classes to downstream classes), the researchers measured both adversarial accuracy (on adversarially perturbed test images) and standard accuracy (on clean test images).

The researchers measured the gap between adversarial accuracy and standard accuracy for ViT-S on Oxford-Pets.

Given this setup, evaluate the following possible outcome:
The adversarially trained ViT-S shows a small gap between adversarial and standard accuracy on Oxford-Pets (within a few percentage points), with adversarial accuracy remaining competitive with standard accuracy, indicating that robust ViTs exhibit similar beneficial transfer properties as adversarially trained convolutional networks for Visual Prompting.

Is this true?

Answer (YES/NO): NO